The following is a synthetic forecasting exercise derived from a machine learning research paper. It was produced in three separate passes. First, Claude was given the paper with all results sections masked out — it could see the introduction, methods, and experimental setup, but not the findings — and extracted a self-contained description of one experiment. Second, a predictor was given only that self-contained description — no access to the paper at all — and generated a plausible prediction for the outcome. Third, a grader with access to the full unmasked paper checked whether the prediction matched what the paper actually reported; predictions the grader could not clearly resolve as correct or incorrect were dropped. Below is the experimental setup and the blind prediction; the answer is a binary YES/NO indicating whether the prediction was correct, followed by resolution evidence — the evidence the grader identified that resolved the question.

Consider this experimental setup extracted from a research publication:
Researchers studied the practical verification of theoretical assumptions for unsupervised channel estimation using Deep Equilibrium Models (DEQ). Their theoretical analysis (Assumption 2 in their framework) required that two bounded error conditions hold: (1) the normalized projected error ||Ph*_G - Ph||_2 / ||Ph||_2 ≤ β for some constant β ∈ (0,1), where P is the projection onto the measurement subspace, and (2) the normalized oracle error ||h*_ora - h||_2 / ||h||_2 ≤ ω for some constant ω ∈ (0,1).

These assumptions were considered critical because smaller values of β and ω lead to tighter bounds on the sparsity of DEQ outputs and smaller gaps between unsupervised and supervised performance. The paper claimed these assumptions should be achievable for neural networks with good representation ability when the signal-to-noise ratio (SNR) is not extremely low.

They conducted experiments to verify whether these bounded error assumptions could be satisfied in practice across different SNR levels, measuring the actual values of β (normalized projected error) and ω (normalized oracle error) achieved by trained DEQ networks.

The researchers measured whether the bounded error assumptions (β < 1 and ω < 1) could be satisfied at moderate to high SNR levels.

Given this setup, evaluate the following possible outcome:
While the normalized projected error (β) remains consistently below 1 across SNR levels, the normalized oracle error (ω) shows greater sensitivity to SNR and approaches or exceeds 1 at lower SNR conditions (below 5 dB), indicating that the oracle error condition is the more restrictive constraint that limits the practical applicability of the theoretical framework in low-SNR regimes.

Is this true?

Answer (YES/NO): NO